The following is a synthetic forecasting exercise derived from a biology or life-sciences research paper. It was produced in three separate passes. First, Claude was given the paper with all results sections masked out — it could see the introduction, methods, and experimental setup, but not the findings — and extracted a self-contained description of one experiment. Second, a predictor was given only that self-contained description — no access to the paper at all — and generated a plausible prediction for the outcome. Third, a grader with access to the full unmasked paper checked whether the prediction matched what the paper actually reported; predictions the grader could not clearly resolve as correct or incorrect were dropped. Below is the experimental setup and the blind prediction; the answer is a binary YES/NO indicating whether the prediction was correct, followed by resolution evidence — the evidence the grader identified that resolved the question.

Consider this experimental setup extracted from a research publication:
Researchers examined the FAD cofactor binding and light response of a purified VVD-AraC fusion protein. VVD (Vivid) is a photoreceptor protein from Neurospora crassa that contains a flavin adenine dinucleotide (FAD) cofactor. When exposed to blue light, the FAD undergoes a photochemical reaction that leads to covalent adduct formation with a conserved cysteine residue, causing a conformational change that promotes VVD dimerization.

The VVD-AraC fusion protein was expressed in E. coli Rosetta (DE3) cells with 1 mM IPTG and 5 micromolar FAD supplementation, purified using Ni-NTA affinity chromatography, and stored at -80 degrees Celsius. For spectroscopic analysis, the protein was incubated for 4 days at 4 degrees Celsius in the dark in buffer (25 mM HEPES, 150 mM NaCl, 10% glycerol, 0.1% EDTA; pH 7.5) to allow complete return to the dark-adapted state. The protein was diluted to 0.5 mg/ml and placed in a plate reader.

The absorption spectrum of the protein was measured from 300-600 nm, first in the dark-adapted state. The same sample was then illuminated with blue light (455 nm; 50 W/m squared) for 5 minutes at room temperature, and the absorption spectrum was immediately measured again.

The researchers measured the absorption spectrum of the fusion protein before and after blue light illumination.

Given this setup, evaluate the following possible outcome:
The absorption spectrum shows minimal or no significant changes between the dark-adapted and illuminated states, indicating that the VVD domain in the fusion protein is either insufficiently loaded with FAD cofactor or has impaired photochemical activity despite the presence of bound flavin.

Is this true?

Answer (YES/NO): NO